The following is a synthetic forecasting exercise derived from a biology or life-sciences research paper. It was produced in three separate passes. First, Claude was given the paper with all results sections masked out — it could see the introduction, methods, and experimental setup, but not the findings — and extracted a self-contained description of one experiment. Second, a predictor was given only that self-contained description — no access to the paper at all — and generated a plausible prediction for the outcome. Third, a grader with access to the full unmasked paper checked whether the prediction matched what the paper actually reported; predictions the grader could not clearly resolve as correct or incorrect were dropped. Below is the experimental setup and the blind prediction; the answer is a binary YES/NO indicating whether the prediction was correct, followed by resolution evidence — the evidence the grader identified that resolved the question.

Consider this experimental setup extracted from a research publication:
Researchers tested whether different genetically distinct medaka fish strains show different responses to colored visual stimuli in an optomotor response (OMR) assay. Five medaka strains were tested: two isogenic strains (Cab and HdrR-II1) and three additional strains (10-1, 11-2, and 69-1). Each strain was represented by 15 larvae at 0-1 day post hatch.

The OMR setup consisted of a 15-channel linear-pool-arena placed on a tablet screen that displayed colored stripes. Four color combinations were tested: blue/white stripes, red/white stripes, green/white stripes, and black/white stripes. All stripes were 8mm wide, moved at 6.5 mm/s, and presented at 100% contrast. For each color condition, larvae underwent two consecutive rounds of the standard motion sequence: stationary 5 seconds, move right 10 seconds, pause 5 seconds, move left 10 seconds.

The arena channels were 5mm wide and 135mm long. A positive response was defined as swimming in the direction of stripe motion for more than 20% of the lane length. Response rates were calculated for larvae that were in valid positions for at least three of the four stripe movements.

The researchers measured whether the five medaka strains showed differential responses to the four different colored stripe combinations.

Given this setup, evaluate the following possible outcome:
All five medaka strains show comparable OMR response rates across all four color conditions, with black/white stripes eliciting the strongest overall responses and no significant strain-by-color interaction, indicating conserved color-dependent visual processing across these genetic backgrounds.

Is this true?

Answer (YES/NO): NO